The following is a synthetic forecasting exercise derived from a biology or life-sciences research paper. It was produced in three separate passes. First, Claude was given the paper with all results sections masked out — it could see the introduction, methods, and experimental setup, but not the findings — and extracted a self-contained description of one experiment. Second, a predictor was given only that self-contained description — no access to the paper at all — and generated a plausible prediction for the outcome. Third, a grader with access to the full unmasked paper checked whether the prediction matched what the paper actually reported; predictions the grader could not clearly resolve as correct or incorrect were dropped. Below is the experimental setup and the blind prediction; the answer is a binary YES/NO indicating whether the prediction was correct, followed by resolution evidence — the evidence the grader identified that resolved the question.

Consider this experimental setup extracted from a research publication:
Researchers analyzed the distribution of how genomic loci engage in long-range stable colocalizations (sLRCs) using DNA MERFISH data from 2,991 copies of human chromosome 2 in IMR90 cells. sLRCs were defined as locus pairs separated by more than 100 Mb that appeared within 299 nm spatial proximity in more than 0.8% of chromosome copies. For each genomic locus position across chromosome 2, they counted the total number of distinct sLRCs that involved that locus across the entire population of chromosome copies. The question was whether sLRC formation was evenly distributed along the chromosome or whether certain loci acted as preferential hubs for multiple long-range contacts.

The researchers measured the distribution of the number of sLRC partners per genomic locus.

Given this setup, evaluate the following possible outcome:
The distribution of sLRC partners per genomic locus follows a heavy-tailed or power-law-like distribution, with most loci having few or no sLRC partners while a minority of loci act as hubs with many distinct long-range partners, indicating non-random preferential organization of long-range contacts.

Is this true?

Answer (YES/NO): YES